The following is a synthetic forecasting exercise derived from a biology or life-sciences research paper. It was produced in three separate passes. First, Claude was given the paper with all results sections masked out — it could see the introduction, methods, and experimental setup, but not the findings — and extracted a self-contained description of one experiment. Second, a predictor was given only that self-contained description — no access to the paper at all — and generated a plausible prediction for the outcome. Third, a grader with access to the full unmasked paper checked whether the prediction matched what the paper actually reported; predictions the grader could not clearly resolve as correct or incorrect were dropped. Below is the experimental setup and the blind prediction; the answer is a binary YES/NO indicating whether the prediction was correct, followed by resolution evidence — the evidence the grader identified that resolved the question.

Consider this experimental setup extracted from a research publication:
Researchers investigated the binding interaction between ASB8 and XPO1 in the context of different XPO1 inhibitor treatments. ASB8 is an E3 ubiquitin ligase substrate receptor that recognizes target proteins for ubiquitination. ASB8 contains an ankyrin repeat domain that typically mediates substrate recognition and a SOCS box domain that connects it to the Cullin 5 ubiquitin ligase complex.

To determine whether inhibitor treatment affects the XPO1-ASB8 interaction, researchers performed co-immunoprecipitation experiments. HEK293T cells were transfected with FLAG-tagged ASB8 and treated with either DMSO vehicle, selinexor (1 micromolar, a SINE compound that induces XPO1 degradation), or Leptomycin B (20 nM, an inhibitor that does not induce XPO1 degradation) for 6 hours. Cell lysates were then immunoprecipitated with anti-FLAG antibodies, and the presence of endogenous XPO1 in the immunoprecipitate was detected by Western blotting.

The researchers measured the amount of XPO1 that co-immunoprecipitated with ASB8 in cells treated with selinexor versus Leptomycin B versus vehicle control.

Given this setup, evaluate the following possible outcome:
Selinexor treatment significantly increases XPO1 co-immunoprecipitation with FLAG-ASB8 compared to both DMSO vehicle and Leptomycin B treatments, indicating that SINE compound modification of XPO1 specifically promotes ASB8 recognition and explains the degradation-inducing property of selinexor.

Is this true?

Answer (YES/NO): YES